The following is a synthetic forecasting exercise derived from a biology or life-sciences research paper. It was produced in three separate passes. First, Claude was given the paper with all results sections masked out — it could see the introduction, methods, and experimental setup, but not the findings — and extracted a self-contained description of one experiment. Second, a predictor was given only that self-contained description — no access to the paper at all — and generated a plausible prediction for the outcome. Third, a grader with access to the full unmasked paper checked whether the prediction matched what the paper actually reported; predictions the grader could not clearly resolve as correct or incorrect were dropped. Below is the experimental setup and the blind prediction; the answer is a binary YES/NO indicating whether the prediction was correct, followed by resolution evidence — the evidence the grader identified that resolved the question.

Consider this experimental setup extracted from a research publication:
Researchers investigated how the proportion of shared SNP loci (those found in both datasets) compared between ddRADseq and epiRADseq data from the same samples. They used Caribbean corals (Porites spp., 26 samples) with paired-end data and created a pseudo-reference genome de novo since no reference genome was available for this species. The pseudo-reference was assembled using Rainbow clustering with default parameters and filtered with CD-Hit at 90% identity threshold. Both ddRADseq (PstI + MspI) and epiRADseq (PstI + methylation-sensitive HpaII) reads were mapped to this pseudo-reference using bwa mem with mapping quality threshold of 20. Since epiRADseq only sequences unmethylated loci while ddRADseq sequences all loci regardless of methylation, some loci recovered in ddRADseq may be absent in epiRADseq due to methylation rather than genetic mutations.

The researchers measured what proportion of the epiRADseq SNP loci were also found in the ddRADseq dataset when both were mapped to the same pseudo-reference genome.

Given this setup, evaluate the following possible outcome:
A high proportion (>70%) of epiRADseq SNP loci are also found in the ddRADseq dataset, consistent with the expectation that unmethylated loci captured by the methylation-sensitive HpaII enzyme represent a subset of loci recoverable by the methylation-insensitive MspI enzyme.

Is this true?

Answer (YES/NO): YES